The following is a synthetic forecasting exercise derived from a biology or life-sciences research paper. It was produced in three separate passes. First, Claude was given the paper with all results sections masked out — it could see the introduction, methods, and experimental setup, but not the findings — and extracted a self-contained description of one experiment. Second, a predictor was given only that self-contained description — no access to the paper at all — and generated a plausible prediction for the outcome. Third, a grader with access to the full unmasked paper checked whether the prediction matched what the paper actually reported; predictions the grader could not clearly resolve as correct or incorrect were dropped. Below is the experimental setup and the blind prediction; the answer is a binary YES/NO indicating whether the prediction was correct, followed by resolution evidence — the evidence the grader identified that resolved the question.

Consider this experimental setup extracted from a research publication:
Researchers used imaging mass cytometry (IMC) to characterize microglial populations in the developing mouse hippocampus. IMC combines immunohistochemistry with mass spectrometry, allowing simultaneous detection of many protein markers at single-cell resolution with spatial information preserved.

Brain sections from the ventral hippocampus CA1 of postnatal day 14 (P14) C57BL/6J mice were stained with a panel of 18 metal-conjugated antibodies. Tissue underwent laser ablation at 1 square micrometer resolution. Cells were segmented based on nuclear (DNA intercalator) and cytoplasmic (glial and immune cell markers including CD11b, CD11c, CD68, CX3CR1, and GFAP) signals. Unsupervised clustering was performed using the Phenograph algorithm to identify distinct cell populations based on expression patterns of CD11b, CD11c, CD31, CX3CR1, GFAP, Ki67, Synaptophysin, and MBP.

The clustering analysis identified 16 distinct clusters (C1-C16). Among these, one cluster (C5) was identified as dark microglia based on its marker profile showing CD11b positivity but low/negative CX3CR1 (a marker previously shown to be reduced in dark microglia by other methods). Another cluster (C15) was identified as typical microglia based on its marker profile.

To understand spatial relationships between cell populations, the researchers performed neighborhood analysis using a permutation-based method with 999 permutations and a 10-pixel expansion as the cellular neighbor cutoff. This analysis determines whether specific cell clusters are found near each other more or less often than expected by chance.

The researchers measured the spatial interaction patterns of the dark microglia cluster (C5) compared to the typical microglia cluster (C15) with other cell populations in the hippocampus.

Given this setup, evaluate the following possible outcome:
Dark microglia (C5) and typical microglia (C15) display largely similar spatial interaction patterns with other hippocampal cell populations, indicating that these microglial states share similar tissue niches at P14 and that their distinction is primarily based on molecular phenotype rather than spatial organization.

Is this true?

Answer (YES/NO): NO